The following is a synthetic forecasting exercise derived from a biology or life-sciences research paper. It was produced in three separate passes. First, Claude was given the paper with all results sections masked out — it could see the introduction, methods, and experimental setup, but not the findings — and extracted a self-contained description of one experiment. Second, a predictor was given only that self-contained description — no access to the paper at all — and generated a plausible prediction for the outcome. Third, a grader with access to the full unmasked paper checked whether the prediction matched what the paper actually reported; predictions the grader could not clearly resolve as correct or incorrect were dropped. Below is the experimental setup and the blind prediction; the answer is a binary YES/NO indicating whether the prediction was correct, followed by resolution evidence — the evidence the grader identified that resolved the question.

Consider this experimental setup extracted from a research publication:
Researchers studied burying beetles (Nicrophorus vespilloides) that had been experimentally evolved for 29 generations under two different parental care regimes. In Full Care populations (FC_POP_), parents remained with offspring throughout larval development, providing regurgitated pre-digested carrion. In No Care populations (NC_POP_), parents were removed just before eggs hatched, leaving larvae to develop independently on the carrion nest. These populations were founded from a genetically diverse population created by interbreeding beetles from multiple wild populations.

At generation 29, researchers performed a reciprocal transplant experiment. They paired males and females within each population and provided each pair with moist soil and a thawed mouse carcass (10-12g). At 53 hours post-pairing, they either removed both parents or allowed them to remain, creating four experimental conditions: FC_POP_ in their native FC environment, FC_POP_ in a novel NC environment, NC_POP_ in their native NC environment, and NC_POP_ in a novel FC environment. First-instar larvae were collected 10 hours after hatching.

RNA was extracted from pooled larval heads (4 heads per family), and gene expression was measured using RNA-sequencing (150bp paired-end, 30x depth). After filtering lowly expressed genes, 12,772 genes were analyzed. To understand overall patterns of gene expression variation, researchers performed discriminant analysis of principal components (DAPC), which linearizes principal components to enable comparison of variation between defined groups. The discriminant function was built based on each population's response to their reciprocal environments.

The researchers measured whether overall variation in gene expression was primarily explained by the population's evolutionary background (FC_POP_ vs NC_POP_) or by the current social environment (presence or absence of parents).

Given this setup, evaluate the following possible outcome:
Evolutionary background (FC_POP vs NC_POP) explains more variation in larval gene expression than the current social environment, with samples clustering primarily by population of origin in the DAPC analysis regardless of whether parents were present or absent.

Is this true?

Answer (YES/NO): NO